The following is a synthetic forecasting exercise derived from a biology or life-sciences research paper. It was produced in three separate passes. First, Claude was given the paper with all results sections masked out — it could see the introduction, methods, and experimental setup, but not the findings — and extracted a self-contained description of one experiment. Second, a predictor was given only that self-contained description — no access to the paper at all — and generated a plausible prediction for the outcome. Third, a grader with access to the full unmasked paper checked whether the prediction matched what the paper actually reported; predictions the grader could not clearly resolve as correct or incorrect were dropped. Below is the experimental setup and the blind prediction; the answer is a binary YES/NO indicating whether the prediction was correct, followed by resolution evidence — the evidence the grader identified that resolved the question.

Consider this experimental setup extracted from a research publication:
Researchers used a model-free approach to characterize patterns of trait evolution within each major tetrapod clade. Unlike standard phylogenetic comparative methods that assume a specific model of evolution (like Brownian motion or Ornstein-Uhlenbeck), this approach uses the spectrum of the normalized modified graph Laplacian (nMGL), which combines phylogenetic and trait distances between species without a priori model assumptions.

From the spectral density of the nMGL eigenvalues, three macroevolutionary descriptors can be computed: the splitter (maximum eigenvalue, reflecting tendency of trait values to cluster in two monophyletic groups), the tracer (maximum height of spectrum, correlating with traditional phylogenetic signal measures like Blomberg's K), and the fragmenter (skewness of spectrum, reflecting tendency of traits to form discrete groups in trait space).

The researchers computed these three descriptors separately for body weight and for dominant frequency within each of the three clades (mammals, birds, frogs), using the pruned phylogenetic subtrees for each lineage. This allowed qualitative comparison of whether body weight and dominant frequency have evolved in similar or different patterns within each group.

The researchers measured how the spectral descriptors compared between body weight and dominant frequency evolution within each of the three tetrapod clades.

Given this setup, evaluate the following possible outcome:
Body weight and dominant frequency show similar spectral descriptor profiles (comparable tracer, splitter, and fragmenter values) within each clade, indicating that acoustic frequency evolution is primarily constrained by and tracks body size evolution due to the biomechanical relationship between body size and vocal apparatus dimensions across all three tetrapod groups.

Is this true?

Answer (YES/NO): NO